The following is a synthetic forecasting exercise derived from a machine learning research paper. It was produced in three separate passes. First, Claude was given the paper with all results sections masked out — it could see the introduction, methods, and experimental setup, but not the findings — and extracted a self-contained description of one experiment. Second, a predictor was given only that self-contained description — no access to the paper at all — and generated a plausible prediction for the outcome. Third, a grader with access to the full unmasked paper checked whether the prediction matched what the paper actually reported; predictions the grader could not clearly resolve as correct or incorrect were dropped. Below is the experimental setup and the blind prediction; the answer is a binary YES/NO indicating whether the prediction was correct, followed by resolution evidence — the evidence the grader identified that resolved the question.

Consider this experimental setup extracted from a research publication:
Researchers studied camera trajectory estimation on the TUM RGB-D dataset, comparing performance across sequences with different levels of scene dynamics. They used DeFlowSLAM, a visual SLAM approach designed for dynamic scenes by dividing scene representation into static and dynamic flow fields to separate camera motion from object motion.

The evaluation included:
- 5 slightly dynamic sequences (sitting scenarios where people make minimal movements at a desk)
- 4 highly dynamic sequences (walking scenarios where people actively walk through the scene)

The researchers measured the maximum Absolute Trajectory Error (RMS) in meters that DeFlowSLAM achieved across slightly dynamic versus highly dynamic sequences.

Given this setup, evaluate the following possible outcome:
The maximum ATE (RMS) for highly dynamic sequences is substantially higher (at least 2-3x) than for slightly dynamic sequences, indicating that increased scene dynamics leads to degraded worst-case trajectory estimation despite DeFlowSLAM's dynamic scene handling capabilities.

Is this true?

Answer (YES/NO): YES